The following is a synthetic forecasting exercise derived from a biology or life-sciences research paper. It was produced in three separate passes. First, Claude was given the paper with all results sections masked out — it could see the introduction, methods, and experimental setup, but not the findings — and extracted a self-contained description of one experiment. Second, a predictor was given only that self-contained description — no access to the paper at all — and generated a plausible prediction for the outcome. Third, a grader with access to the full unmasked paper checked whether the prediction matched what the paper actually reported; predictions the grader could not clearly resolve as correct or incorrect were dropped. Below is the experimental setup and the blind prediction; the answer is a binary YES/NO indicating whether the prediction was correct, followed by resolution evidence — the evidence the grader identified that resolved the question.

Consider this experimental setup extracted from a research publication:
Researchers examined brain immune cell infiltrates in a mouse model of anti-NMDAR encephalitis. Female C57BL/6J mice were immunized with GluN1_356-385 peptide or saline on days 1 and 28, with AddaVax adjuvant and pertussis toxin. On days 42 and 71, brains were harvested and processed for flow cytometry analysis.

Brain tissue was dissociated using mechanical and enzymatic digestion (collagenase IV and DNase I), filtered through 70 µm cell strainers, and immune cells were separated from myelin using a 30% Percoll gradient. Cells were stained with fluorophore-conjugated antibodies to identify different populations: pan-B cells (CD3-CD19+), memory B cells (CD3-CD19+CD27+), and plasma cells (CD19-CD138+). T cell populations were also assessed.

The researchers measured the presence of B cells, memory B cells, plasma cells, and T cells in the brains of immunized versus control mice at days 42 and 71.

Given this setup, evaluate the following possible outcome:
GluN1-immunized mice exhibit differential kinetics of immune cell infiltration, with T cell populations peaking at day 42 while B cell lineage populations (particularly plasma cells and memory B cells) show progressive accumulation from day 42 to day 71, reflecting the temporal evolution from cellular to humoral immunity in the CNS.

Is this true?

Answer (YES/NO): NO